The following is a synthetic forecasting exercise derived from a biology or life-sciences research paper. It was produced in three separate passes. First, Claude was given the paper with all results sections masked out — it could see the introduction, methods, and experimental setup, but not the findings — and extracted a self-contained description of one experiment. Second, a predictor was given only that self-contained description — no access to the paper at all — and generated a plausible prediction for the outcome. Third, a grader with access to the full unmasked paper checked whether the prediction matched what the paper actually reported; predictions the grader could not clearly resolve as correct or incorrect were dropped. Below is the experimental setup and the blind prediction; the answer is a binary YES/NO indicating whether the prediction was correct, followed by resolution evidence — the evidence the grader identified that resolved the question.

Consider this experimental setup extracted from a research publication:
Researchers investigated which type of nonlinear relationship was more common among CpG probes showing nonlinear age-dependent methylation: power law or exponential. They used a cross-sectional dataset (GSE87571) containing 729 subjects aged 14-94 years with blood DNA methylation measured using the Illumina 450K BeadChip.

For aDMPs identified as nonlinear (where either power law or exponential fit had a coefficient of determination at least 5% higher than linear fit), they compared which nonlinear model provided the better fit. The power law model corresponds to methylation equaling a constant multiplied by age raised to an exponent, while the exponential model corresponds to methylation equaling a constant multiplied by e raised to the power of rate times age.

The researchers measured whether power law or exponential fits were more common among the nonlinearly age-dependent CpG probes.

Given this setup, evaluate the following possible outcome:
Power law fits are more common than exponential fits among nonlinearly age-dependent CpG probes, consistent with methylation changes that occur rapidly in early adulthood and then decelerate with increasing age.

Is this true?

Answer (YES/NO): YES